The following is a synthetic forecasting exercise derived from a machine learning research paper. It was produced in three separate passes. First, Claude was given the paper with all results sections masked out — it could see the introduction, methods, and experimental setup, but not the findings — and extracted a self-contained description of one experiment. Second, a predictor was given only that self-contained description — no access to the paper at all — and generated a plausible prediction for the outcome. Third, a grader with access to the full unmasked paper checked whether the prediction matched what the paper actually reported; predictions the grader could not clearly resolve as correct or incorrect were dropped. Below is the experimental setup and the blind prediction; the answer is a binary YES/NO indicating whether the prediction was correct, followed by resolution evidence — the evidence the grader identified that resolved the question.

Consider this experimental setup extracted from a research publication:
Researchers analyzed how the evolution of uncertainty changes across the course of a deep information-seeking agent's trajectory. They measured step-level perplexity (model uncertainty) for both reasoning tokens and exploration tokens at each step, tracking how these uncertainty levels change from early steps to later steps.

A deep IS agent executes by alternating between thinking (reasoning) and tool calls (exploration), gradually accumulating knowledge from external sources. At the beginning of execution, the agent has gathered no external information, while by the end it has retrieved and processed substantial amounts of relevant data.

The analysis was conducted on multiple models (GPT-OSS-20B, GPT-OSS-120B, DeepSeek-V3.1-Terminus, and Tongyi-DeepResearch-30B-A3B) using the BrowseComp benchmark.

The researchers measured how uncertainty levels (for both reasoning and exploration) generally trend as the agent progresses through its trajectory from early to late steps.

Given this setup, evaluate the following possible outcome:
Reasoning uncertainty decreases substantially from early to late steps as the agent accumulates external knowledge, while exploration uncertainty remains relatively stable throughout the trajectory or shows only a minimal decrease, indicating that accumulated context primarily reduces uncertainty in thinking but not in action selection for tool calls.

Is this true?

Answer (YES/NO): NO